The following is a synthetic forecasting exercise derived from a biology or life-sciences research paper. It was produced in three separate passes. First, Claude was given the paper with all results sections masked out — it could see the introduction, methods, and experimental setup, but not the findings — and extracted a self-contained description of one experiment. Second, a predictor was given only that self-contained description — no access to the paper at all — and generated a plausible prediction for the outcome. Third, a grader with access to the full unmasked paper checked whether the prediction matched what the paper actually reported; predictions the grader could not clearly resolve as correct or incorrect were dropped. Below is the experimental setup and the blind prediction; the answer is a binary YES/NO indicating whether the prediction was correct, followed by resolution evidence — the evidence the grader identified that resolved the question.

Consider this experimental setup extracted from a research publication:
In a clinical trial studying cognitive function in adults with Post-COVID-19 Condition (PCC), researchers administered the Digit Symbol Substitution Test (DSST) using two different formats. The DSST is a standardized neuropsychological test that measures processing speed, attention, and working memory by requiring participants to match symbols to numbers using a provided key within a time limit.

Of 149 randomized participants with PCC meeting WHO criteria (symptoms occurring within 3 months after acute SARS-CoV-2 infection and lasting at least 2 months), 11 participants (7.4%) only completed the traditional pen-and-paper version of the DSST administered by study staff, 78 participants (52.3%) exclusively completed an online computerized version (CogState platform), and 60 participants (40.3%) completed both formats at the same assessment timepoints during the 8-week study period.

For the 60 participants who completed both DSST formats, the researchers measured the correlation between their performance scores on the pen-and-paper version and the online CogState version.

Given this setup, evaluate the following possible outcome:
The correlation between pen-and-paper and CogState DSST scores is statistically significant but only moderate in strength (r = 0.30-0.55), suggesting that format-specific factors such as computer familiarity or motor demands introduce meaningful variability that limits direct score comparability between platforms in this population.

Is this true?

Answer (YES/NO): NO